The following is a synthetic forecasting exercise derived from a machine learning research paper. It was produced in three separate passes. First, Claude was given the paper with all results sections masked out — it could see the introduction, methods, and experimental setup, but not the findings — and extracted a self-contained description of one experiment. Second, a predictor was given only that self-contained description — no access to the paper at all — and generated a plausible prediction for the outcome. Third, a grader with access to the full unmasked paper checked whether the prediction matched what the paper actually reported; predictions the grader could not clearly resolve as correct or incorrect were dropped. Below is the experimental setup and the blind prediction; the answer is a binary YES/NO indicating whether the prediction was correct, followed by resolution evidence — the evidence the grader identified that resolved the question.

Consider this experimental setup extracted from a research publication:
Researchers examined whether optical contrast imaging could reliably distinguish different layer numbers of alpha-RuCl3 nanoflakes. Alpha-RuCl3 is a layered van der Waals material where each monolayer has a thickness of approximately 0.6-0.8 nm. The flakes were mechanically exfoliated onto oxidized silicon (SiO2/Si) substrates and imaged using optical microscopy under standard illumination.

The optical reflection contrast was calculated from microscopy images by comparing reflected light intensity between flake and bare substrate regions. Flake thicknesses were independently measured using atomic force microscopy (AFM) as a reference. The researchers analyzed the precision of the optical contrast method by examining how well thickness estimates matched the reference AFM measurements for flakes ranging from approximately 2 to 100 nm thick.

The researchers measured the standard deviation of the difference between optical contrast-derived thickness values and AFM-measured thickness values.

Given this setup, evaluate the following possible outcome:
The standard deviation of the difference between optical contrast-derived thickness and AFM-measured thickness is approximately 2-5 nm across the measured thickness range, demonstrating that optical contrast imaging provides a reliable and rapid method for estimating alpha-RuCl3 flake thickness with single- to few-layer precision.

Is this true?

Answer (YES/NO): NO